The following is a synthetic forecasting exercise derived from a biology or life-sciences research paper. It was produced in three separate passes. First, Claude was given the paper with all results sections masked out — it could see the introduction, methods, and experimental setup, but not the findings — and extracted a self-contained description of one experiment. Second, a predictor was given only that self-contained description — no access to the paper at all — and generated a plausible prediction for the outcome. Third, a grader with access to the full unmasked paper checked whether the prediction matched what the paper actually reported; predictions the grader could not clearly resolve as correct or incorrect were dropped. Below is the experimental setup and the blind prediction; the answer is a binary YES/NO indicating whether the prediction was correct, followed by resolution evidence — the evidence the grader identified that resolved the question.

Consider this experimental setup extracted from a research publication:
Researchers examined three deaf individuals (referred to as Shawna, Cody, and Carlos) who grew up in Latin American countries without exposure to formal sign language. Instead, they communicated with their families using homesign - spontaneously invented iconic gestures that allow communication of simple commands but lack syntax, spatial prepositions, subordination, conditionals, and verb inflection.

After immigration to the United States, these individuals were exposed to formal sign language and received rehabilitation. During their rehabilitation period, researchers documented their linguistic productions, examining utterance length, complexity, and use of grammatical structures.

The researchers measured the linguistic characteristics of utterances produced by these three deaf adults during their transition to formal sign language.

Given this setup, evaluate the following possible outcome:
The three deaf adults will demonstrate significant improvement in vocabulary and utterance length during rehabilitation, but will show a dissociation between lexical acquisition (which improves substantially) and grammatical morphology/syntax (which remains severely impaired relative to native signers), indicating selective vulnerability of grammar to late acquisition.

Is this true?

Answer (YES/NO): NO